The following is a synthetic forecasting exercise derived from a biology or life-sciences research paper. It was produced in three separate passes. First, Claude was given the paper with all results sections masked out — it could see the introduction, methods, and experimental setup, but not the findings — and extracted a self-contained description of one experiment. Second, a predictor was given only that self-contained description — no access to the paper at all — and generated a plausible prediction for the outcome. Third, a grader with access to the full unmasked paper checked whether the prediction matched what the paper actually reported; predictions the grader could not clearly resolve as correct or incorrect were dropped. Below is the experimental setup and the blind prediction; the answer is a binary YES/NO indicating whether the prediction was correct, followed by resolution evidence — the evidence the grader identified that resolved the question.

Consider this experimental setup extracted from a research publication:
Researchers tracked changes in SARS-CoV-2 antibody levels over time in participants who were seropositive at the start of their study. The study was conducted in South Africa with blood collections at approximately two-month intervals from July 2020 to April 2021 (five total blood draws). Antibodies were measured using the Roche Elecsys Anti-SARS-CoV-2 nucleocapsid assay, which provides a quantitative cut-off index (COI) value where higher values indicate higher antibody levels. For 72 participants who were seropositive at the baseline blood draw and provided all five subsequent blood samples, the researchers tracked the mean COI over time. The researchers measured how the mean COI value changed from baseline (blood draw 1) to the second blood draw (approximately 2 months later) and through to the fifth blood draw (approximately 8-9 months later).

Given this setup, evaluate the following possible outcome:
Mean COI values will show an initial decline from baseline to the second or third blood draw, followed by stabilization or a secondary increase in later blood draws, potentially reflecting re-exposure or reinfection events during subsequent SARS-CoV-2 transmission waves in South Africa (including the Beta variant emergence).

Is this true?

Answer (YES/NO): NO